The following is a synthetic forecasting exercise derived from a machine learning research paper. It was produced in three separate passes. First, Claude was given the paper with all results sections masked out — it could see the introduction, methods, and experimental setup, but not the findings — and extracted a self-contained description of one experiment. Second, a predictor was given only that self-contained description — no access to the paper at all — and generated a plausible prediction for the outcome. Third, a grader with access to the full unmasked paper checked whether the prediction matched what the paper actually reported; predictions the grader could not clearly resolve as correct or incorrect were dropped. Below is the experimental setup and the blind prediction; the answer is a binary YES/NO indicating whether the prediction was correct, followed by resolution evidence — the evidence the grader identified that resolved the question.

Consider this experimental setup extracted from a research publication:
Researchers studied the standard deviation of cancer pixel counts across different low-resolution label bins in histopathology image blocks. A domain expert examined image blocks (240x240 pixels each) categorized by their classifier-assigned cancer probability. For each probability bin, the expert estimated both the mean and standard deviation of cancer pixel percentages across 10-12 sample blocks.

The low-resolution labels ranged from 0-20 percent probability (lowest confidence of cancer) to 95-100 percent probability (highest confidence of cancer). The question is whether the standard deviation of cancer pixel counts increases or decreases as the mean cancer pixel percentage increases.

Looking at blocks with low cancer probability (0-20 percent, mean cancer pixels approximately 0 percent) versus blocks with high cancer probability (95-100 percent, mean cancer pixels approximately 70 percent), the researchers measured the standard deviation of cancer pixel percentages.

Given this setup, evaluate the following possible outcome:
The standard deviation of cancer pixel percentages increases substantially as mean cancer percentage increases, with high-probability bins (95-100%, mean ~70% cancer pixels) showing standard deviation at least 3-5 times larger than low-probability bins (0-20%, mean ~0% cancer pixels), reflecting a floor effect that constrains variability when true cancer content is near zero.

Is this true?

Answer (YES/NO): YES